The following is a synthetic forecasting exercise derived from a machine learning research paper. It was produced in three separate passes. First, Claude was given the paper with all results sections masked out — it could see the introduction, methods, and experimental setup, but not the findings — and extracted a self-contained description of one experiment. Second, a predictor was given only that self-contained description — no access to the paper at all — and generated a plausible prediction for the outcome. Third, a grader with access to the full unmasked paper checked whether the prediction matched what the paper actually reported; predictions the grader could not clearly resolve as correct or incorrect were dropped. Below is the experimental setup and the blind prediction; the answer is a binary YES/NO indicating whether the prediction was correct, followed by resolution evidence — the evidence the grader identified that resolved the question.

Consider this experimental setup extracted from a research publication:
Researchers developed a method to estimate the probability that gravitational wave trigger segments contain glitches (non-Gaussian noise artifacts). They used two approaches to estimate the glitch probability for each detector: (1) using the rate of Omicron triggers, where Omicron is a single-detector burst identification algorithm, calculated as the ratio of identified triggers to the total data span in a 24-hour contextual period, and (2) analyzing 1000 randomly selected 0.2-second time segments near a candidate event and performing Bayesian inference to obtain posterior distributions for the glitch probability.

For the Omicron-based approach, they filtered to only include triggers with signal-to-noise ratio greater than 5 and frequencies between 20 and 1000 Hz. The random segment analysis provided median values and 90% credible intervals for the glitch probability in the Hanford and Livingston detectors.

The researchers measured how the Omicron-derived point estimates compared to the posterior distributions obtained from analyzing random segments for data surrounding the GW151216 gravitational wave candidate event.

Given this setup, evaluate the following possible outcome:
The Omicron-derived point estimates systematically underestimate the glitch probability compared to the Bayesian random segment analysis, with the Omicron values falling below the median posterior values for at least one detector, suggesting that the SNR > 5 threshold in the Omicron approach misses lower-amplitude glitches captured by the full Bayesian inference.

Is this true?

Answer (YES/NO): NO